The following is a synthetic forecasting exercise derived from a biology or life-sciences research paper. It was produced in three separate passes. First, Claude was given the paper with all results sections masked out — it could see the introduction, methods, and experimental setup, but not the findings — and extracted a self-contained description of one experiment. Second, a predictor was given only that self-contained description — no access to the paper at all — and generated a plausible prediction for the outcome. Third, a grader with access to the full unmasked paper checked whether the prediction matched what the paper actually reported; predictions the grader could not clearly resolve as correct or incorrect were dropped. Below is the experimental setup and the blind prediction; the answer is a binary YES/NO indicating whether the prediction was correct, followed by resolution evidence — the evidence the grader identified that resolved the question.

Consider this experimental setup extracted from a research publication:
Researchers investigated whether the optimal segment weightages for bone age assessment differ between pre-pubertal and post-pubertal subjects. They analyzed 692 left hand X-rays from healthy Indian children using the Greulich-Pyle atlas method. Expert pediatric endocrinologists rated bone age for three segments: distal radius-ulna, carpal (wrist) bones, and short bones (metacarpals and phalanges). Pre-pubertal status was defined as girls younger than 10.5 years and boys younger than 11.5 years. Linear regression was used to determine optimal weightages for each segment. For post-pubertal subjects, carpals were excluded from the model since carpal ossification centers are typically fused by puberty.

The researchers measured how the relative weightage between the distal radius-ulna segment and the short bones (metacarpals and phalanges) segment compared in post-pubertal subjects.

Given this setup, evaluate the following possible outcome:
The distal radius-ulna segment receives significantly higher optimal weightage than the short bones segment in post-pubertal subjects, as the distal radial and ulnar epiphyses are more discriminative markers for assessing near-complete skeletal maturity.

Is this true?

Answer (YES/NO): NO